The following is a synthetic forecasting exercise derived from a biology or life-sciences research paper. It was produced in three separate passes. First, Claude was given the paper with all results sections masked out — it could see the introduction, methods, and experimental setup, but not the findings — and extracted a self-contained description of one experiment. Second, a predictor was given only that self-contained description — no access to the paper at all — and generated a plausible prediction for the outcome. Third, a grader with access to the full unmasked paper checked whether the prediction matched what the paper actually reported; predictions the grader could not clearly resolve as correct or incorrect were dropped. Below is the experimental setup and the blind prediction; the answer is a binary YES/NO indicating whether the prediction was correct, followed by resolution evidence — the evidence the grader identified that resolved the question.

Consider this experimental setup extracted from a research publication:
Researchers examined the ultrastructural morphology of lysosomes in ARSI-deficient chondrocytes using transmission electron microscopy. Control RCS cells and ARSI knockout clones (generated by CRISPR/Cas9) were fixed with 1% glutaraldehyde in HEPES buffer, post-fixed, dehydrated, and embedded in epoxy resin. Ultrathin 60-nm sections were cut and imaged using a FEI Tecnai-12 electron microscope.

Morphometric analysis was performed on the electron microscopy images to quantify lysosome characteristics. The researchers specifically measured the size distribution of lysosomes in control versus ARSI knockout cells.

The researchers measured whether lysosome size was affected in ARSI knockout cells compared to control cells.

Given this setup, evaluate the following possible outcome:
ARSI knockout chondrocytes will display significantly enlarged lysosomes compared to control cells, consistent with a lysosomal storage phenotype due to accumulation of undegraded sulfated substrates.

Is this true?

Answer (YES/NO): YES